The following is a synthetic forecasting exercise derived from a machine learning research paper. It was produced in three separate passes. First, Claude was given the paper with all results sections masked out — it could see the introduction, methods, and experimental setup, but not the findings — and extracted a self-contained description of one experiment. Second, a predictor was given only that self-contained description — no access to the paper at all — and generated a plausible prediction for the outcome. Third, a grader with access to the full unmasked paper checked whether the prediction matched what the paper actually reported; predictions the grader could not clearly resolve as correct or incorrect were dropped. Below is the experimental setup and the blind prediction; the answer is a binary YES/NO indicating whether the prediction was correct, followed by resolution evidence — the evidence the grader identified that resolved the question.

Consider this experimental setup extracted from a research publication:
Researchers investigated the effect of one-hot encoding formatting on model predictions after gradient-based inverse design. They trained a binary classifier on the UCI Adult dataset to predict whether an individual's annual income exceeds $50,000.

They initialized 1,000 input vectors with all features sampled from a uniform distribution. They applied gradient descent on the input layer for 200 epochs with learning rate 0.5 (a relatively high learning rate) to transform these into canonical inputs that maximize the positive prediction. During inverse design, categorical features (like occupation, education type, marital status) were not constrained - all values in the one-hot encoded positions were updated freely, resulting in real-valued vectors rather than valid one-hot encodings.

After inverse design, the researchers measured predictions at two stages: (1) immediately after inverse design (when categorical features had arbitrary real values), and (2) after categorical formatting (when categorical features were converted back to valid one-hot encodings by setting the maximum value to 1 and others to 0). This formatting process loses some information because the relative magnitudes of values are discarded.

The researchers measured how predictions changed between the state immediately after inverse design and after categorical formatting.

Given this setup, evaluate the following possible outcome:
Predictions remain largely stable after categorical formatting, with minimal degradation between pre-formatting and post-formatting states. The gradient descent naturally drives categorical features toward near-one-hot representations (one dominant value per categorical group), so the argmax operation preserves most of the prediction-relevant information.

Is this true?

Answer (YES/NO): YES